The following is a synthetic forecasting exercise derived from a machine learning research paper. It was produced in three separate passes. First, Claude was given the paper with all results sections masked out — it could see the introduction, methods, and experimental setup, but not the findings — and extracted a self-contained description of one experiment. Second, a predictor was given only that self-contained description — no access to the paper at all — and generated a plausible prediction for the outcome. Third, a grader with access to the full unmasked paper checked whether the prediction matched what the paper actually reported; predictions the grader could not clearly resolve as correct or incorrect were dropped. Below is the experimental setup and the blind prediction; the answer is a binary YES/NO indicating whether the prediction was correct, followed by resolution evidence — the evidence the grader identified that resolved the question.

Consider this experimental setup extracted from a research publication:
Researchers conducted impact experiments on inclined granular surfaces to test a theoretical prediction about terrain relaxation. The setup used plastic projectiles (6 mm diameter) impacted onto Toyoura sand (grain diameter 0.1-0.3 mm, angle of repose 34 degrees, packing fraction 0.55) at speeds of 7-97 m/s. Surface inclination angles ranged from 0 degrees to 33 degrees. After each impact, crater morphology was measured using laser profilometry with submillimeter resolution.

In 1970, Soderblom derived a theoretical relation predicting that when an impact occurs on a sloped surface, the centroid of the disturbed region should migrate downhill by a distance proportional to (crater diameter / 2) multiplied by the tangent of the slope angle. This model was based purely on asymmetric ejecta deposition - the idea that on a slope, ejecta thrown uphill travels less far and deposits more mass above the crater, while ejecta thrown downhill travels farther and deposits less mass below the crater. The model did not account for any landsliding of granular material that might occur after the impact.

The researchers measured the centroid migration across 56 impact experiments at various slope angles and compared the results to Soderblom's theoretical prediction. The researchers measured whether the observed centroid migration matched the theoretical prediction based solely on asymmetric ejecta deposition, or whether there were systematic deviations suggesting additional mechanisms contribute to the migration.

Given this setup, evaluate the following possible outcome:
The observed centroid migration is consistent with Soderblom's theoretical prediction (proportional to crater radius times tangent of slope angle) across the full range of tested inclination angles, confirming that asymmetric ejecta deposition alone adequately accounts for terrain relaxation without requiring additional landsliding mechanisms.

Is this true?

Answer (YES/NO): NO